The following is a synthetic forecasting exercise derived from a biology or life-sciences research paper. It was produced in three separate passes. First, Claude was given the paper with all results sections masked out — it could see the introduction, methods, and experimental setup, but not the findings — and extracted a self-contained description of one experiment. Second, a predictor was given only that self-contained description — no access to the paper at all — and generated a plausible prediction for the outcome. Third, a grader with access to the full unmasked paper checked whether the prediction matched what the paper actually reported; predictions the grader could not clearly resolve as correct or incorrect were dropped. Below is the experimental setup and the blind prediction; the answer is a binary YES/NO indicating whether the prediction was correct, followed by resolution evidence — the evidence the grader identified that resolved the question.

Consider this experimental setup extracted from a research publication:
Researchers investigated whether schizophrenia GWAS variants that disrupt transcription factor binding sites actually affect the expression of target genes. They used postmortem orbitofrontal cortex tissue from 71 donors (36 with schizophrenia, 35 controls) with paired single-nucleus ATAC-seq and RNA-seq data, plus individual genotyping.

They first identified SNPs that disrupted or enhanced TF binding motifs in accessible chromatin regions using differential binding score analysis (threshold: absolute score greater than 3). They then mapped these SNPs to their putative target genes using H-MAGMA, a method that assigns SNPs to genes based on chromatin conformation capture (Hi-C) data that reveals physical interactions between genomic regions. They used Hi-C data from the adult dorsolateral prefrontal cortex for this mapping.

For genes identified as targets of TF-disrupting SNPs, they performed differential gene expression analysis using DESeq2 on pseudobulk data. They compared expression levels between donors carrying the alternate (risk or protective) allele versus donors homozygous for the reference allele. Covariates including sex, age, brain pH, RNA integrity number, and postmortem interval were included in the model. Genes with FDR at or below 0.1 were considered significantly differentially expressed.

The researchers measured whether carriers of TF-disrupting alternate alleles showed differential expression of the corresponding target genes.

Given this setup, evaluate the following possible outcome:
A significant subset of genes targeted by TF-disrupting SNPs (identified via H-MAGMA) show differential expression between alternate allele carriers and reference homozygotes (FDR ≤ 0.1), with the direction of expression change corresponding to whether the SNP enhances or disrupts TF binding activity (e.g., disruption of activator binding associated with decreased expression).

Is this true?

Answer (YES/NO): NO